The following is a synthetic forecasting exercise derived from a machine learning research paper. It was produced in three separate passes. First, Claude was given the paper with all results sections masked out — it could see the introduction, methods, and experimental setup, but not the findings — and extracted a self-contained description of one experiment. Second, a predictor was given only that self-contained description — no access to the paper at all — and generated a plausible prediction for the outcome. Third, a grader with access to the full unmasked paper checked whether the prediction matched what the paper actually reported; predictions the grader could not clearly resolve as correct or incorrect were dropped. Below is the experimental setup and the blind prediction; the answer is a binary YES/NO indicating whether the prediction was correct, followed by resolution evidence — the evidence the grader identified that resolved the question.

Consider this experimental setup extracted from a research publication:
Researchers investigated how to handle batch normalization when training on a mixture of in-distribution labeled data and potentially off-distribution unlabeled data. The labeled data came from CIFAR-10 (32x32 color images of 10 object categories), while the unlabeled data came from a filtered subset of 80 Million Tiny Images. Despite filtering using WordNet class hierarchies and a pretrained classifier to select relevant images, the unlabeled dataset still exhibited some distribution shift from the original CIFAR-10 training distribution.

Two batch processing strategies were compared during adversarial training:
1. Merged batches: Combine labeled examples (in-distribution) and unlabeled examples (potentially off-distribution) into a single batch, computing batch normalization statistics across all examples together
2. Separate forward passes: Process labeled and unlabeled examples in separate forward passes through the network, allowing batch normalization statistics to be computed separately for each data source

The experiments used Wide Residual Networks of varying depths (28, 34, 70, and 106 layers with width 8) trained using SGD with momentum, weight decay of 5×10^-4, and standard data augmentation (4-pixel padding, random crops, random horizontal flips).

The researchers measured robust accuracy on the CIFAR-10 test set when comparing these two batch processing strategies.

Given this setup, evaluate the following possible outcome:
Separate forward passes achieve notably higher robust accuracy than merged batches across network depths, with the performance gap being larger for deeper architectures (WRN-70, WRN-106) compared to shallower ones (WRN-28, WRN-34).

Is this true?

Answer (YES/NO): NO